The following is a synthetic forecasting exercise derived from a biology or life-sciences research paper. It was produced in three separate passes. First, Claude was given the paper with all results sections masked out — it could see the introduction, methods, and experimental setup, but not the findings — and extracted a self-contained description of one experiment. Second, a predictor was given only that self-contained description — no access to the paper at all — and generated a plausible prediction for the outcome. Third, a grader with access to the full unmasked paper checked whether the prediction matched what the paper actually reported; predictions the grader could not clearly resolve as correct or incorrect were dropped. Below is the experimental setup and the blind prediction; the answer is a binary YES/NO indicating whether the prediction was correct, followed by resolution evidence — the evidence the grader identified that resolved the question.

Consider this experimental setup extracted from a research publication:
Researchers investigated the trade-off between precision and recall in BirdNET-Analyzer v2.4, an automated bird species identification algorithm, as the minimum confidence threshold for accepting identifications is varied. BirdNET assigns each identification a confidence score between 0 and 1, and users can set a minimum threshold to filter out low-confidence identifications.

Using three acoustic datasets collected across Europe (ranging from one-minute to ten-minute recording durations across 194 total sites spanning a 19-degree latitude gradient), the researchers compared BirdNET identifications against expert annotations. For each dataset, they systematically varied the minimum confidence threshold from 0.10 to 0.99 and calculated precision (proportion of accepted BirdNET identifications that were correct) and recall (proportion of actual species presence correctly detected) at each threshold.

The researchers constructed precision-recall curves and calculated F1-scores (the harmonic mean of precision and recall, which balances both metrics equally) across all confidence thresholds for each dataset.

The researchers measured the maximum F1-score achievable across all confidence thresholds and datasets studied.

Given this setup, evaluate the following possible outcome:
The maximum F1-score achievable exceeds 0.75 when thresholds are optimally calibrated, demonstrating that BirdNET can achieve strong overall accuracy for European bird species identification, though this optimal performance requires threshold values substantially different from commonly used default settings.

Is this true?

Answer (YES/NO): NO